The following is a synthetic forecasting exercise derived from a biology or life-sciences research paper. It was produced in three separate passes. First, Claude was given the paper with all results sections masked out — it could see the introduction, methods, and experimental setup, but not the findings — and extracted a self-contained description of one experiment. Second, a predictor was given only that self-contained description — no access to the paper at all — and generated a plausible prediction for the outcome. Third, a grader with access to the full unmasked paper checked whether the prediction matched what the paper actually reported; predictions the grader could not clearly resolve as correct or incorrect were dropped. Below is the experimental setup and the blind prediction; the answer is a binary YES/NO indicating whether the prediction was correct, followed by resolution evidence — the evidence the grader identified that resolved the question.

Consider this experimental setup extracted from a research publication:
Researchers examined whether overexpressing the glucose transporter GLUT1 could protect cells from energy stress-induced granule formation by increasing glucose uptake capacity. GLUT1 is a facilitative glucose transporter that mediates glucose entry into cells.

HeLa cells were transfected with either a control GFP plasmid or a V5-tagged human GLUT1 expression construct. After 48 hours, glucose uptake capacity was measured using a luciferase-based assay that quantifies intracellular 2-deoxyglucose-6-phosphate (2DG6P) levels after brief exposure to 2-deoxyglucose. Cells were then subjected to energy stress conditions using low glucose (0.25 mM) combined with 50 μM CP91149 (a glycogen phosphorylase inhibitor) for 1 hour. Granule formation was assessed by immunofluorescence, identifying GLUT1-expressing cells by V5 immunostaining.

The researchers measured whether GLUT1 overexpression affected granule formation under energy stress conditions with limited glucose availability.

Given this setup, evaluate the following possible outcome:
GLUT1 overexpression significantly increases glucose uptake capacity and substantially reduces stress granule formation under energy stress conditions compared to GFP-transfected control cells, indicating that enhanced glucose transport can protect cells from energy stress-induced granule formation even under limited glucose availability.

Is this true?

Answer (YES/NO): YES